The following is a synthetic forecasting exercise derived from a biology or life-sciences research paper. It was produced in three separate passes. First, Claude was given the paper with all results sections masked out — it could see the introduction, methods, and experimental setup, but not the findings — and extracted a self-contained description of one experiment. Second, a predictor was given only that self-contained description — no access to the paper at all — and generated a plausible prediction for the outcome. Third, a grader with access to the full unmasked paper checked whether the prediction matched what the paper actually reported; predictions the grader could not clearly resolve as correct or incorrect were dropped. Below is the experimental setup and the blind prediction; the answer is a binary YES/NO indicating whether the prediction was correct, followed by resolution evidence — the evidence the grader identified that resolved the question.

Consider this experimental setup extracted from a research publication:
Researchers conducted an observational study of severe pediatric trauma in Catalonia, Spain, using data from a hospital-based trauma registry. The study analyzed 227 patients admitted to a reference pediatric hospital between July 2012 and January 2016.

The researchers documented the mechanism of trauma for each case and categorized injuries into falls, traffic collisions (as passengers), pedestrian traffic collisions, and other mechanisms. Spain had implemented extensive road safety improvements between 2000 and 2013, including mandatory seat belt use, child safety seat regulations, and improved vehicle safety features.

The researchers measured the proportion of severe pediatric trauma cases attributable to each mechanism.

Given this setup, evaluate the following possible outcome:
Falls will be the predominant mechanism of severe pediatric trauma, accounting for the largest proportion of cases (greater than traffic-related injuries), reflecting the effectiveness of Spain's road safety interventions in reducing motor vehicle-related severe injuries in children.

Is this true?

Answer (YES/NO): YES